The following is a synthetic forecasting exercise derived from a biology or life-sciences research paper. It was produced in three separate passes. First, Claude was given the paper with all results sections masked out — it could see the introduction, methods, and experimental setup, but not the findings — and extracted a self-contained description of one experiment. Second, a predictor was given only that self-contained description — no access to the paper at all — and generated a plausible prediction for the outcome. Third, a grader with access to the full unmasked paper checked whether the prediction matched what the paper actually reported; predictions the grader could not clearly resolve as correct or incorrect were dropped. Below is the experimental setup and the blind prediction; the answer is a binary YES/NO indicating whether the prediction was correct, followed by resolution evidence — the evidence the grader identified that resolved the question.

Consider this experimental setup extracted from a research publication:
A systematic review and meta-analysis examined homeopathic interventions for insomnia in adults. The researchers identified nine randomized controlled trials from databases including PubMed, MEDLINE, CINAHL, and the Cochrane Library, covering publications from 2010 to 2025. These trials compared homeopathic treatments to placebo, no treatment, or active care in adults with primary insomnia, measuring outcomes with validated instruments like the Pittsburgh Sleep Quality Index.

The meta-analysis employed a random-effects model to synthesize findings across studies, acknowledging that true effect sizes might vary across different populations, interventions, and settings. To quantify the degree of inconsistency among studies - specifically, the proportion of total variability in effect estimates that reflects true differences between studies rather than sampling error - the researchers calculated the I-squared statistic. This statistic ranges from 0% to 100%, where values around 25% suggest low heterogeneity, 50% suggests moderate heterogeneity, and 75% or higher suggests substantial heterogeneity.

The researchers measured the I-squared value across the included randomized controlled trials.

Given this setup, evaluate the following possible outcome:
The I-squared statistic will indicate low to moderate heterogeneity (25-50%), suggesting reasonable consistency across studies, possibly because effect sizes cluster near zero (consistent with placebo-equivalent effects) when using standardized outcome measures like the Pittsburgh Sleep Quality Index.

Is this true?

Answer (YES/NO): NO